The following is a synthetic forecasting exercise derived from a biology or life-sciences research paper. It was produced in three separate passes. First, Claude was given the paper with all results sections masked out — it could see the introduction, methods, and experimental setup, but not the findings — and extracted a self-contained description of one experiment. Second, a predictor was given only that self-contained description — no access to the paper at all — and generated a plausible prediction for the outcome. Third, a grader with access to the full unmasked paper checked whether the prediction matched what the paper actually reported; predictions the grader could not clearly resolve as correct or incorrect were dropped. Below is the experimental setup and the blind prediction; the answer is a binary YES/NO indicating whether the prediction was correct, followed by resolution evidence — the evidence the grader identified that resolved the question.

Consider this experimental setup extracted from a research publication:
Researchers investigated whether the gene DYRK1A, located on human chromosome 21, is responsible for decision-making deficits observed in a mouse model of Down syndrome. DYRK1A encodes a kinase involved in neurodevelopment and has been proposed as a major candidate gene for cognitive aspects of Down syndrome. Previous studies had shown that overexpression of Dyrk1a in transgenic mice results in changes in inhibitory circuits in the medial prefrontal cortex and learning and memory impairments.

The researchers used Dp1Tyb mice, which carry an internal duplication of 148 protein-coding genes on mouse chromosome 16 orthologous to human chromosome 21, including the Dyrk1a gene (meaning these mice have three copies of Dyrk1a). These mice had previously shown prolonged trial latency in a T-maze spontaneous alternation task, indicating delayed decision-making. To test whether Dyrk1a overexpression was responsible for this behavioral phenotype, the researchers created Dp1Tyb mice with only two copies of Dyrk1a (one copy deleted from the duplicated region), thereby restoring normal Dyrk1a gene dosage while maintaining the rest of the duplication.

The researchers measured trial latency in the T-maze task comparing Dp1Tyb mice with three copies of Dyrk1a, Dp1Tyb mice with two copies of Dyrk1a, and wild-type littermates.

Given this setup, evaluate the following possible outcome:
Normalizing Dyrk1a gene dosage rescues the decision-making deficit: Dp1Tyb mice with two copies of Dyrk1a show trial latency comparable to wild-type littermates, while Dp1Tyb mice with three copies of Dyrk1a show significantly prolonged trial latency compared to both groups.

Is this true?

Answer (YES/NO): NO